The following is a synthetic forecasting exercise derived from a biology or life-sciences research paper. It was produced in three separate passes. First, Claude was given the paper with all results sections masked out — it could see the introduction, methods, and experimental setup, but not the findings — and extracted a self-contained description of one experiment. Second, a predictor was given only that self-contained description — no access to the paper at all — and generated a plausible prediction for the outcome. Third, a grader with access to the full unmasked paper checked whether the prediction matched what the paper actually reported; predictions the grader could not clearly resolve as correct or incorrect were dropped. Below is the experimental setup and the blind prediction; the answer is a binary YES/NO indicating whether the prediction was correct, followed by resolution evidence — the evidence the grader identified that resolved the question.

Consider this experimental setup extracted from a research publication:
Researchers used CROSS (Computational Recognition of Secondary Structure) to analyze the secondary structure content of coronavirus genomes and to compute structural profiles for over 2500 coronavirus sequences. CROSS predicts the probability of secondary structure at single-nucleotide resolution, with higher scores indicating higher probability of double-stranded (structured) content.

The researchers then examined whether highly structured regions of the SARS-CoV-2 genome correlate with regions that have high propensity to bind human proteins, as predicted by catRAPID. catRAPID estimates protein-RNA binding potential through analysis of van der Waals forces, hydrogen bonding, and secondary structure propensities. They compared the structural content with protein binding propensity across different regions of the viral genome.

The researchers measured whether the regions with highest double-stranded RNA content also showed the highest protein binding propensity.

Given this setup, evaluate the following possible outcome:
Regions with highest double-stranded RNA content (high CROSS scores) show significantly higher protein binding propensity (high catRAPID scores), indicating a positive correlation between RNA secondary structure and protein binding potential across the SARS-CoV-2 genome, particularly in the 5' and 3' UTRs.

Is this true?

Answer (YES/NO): YES